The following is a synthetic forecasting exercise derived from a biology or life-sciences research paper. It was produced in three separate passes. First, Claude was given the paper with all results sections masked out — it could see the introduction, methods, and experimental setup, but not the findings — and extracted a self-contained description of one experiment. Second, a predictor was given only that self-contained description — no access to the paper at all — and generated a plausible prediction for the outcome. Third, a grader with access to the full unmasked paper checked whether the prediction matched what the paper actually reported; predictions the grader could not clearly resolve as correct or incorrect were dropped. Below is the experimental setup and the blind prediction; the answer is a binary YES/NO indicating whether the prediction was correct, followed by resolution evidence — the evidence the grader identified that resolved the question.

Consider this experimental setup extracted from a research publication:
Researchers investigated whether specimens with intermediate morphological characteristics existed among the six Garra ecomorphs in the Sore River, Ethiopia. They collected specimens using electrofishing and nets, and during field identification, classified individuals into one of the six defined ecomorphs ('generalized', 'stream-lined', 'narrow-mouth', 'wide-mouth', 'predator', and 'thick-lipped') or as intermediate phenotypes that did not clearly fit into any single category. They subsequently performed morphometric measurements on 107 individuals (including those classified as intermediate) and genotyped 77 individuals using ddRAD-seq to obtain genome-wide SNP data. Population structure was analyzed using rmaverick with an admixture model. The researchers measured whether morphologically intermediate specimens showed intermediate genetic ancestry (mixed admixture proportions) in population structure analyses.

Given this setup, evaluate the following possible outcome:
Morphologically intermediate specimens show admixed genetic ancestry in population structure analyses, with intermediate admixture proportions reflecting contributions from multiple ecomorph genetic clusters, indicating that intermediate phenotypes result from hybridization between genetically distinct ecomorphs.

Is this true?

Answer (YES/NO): YES